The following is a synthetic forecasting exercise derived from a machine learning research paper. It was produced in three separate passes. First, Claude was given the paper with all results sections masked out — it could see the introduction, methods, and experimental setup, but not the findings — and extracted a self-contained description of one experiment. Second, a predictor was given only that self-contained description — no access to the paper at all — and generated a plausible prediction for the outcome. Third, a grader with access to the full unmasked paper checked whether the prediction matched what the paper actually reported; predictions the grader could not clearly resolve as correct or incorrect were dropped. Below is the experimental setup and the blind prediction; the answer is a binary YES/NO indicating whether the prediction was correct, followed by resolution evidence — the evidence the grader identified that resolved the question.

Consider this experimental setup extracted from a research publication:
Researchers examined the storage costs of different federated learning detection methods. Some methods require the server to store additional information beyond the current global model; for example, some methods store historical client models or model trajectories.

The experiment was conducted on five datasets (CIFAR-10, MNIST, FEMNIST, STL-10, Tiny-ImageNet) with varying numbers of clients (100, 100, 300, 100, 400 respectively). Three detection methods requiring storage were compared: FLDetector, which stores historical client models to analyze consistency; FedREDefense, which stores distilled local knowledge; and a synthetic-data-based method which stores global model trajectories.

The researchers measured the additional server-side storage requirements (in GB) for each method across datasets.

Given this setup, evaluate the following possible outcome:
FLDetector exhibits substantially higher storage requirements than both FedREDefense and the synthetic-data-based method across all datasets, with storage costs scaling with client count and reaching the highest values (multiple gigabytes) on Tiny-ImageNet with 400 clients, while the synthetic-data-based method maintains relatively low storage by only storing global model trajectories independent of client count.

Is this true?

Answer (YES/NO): NO